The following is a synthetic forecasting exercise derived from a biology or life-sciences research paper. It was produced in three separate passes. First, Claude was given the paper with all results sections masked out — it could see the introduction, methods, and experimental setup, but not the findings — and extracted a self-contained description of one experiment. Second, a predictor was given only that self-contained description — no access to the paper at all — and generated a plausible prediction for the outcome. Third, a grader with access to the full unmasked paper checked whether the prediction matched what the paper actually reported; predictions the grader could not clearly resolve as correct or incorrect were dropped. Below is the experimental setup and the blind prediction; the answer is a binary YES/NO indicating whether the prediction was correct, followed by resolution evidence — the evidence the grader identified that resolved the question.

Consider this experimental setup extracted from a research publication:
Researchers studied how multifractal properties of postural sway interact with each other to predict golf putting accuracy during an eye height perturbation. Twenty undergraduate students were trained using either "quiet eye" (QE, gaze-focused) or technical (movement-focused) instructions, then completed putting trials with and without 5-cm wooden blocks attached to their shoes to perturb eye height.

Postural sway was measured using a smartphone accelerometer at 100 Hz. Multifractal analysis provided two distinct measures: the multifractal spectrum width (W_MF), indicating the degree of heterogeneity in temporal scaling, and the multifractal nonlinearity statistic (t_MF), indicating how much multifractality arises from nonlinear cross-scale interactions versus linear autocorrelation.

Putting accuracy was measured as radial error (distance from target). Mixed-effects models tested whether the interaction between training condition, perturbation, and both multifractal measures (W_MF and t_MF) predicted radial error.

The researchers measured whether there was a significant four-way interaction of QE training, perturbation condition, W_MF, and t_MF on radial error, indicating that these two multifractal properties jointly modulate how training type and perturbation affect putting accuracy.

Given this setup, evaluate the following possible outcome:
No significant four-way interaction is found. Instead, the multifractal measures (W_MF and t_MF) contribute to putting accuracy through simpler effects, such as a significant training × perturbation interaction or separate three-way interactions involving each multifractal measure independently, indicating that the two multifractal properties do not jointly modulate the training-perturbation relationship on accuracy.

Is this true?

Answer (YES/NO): NO